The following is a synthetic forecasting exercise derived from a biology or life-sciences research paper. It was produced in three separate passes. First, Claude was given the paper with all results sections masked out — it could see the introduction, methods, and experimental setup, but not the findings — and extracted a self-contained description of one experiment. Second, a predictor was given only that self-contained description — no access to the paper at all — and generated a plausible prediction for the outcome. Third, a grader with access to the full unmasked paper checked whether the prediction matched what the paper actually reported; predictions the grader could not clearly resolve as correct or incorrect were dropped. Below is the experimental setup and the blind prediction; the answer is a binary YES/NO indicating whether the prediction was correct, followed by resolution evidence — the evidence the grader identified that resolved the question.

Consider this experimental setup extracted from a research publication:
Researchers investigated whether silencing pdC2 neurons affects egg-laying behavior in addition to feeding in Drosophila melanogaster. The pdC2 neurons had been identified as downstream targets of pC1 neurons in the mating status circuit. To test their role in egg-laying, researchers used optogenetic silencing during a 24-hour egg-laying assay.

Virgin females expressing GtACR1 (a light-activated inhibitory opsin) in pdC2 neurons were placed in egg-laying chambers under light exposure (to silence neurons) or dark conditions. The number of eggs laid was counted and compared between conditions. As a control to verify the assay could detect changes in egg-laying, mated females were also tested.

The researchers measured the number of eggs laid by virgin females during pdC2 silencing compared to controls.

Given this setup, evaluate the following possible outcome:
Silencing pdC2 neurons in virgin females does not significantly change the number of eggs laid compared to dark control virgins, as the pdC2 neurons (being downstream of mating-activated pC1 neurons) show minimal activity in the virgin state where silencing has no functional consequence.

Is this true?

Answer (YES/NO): YES